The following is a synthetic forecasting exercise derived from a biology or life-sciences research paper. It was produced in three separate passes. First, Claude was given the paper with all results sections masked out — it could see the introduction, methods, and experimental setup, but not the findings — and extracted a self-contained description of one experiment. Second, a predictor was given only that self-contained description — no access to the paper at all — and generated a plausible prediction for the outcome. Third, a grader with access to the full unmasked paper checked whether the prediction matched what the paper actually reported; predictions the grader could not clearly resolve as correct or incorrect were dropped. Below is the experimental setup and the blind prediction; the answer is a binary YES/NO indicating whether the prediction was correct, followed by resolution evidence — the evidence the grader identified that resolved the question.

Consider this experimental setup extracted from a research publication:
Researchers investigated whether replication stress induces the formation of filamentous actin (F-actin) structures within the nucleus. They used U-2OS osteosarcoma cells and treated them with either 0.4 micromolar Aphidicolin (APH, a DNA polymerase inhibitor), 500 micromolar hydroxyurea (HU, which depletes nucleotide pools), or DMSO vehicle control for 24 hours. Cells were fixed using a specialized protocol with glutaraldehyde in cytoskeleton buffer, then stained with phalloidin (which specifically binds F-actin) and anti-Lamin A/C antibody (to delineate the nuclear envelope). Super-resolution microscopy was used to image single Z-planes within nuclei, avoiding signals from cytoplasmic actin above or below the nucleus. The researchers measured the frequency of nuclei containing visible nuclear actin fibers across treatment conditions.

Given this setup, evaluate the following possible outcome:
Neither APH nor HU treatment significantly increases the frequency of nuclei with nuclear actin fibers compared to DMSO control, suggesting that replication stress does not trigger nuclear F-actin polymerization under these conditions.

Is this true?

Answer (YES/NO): NO